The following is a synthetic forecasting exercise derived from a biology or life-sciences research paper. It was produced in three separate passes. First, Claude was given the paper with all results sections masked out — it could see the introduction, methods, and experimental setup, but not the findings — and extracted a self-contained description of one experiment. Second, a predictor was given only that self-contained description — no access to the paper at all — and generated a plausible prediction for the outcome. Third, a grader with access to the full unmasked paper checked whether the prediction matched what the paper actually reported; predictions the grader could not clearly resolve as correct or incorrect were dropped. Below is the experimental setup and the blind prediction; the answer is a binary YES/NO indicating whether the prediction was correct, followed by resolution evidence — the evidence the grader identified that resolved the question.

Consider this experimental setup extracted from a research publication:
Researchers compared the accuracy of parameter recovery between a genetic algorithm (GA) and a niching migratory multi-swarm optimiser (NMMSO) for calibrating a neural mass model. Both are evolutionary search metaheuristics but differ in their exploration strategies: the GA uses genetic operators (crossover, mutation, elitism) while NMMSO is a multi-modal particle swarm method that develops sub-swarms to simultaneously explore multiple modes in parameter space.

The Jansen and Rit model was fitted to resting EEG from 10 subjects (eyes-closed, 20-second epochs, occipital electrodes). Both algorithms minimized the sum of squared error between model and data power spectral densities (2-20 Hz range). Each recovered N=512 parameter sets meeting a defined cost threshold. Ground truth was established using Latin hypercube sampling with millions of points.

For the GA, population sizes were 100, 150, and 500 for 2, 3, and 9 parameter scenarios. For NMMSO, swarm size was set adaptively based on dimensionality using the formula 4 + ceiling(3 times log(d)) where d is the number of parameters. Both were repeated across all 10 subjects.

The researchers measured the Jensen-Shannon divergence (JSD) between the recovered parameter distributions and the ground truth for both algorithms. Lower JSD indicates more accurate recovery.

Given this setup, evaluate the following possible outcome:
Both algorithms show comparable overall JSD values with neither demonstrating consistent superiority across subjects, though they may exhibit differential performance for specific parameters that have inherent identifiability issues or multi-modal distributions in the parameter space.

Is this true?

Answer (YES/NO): NO